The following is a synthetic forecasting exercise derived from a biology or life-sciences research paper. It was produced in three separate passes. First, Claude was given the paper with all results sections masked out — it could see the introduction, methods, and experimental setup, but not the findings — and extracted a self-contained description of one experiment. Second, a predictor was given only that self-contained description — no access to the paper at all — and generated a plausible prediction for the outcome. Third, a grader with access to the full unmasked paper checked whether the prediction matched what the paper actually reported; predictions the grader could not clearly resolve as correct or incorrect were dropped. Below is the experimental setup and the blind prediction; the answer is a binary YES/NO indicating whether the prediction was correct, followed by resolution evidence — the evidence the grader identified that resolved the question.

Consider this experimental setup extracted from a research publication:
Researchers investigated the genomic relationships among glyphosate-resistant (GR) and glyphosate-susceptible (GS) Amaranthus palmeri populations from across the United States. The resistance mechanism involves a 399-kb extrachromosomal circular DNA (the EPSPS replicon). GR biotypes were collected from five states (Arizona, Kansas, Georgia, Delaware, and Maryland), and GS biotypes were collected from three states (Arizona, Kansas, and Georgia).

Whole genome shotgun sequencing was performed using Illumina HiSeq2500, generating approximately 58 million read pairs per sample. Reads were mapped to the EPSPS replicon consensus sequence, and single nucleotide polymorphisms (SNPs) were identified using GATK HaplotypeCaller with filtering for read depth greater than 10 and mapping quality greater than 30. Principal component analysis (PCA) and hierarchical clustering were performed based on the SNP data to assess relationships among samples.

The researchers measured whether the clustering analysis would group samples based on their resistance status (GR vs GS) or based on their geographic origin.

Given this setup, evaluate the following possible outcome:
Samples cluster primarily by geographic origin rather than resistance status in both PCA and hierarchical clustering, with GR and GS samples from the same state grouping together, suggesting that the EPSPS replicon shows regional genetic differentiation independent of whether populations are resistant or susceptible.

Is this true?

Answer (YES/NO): NO